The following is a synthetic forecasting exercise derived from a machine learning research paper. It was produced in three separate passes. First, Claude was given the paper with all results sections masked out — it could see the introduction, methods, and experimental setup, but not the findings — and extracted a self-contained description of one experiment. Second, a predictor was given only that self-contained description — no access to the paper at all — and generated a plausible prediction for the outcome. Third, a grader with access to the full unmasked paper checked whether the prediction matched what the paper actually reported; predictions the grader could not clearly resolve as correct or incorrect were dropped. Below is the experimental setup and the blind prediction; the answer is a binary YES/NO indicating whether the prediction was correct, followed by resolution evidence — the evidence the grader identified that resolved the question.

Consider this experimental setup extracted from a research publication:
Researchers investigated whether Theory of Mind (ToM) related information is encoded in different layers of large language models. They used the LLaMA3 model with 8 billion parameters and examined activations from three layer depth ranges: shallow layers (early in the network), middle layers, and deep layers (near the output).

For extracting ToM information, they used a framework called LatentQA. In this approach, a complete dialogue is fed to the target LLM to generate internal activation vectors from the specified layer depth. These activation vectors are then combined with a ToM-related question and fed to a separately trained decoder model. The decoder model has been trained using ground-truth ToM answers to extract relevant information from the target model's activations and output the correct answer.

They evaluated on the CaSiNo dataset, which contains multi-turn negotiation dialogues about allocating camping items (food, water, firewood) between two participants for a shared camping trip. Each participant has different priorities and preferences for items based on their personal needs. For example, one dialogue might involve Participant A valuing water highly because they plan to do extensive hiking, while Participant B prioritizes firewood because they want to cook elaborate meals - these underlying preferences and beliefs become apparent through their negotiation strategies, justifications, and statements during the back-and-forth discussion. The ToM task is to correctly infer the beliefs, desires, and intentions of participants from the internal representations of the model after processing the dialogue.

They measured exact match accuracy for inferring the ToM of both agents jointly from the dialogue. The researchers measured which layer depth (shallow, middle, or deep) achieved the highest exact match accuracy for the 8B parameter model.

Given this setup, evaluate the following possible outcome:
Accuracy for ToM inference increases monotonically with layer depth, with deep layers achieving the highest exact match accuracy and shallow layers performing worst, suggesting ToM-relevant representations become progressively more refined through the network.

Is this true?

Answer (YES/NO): NO